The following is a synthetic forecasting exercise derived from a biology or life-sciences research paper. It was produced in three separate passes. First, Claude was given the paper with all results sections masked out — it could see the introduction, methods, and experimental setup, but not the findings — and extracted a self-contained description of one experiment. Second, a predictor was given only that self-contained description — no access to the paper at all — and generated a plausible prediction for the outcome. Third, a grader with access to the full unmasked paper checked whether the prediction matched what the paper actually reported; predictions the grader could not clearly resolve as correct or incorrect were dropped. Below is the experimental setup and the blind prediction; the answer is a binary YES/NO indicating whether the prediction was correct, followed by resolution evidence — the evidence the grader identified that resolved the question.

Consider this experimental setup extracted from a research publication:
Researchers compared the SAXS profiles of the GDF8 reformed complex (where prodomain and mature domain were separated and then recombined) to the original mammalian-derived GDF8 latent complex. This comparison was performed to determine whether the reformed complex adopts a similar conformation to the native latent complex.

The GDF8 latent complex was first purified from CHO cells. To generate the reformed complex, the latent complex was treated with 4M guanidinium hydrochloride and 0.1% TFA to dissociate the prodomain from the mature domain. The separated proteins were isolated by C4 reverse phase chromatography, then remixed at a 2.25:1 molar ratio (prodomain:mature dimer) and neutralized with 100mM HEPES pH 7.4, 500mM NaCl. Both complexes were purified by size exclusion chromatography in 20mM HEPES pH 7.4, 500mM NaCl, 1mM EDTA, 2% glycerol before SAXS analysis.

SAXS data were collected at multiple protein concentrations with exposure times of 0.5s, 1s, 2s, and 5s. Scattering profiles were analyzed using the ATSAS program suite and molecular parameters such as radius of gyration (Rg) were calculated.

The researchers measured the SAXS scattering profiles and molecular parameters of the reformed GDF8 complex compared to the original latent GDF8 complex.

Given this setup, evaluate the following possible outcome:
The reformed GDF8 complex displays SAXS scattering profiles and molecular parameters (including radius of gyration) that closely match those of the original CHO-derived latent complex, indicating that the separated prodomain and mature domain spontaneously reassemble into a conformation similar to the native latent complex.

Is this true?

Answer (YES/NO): YES